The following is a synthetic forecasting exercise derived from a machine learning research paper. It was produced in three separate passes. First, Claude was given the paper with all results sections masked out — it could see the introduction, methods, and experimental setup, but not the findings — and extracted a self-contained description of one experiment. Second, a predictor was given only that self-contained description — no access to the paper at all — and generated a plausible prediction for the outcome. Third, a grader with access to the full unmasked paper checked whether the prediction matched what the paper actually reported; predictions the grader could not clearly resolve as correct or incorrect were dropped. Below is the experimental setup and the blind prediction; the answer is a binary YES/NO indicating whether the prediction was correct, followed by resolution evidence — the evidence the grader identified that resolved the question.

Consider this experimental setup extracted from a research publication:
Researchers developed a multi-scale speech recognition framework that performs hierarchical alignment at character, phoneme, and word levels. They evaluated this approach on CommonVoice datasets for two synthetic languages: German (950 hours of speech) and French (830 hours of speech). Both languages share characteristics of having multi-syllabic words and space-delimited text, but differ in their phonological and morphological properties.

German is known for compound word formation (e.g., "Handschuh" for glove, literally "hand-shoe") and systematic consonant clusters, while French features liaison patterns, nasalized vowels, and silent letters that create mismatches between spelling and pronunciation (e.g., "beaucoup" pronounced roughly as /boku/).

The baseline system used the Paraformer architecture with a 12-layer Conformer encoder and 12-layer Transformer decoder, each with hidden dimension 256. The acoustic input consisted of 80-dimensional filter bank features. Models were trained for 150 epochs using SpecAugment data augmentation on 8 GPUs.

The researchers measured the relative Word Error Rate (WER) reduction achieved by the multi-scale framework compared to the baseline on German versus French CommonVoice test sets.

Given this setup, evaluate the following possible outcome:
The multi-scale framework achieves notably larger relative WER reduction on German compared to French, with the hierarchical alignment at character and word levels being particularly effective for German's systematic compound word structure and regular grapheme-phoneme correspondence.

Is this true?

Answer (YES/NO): NO